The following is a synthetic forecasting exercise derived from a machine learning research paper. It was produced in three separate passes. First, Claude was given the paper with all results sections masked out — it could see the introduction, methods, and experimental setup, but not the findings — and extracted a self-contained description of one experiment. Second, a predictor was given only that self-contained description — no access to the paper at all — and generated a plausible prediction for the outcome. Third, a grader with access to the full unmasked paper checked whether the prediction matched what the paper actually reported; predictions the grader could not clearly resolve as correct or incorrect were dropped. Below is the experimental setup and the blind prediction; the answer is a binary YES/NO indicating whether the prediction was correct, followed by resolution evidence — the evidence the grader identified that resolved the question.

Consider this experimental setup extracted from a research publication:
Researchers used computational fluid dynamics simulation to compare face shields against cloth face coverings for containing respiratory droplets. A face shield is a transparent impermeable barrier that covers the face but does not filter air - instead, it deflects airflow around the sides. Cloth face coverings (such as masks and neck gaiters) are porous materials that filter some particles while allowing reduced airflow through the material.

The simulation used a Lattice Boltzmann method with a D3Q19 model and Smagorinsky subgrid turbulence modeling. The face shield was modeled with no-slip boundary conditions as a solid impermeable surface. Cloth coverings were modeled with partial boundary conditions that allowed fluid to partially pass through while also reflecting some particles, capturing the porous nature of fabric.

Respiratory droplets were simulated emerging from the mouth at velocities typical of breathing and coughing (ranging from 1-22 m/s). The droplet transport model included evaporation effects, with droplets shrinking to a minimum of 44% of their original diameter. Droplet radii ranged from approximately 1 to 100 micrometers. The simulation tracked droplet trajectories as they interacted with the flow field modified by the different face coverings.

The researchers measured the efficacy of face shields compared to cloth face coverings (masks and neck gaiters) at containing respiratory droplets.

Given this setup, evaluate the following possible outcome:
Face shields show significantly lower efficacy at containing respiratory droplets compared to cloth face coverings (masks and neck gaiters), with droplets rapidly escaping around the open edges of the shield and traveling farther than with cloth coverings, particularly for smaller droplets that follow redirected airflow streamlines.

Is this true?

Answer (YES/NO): YES